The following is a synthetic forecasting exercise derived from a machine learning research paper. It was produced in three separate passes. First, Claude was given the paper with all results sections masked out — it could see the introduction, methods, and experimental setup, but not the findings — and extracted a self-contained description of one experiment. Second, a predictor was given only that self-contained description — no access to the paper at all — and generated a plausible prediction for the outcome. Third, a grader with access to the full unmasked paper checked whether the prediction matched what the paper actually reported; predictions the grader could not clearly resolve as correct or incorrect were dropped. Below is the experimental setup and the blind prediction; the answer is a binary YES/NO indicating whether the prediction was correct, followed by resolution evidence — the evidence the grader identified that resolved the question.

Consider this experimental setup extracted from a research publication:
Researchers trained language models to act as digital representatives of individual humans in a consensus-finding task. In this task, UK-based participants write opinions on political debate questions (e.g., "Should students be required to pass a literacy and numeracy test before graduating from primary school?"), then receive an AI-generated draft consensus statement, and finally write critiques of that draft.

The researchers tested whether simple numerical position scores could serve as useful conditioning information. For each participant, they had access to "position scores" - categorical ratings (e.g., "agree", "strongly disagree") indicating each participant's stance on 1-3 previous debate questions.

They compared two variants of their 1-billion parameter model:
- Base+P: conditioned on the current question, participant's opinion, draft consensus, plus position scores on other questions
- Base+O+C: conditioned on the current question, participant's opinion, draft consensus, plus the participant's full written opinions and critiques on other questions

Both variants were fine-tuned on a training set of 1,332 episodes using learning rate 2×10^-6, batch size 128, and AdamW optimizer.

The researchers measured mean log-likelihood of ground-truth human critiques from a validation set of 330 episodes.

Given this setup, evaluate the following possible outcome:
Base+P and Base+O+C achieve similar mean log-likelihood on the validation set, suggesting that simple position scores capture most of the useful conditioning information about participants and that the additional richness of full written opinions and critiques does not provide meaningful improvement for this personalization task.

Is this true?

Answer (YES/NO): NO